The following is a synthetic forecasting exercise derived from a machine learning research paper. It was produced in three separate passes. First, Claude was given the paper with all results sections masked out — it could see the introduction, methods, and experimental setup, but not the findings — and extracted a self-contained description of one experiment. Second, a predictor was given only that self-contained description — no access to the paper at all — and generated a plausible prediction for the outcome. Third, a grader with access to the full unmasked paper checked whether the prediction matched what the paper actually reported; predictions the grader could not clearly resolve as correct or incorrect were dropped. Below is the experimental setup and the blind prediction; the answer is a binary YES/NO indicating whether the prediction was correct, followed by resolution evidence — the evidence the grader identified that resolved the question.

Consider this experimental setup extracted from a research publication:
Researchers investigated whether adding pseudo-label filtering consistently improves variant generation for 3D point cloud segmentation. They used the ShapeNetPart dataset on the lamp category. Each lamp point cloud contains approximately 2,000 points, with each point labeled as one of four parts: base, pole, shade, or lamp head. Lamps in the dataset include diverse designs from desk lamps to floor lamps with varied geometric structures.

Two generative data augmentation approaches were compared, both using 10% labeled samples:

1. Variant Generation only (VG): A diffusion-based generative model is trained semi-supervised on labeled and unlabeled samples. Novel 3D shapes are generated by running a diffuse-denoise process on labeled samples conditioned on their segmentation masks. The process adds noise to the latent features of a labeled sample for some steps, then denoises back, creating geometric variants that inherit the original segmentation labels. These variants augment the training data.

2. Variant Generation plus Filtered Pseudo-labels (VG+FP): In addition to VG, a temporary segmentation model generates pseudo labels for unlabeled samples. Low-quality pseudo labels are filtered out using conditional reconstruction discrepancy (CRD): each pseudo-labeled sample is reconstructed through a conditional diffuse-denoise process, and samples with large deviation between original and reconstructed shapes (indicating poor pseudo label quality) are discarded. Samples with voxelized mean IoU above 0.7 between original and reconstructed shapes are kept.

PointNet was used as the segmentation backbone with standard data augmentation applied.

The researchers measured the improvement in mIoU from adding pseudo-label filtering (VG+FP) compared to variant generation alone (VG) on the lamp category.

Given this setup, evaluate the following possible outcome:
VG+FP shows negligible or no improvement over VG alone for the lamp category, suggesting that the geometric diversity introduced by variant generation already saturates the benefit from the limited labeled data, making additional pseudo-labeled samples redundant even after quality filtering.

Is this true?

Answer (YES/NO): NO